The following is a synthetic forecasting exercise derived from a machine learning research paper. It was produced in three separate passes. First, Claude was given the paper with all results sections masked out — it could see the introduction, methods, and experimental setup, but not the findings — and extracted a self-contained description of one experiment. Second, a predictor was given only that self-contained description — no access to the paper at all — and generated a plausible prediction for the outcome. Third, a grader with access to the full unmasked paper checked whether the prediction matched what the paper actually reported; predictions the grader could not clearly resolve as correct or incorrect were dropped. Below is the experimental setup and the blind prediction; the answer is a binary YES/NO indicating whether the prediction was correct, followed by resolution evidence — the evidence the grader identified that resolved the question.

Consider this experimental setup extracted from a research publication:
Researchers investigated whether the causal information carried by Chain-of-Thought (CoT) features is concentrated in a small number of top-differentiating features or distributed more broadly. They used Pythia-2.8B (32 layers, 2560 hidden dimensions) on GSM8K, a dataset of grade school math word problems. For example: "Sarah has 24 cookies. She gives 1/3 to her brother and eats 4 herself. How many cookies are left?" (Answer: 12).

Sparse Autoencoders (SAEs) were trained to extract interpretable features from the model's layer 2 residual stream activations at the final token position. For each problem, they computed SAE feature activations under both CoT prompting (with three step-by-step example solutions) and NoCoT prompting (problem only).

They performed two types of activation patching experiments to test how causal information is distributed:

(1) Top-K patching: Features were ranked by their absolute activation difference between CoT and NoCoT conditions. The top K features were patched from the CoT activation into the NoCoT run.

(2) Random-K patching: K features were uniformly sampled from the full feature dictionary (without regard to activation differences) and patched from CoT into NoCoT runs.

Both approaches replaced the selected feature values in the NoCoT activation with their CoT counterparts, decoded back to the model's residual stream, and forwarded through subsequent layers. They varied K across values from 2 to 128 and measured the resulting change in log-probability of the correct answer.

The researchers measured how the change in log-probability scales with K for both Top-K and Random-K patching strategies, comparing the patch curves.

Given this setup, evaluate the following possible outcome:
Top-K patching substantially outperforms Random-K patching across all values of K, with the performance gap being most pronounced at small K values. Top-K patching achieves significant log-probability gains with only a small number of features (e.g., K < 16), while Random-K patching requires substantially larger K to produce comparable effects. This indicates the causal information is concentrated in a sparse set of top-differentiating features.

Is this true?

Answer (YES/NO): NO